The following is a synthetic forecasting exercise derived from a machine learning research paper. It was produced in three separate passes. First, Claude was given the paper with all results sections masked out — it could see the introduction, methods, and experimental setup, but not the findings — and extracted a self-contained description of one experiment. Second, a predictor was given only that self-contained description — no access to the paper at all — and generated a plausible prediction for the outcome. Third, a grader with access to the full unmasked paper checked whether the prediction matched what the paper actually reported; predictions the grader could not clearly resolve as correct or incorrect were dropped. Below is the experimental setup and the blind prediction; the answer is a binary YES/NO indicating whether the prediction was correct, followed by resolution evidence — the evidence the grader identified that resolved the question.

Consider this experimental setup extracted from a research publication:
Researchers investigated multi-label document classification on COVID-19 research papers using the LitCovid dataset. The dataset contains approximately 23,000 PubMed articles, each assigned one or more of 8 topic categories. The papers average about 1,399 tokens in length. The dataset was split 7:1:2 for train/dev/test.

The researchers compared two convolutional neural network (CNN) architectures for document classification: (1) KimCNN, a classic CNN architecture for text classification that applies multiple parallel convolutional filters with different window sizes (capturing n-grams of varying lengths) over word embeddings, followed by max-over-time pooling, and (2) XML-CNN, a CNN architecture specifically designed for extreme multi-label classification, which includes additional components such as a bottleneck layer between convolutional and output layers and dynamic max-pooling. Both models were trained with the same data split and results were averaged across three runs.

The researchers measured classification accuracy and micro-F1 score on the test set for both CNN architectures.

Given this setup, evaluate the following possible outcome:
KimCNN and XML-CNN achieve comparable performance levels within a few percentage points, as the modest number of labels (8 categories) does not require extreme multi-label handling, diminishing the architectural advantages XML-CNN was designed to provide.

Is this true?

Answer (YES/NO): NO